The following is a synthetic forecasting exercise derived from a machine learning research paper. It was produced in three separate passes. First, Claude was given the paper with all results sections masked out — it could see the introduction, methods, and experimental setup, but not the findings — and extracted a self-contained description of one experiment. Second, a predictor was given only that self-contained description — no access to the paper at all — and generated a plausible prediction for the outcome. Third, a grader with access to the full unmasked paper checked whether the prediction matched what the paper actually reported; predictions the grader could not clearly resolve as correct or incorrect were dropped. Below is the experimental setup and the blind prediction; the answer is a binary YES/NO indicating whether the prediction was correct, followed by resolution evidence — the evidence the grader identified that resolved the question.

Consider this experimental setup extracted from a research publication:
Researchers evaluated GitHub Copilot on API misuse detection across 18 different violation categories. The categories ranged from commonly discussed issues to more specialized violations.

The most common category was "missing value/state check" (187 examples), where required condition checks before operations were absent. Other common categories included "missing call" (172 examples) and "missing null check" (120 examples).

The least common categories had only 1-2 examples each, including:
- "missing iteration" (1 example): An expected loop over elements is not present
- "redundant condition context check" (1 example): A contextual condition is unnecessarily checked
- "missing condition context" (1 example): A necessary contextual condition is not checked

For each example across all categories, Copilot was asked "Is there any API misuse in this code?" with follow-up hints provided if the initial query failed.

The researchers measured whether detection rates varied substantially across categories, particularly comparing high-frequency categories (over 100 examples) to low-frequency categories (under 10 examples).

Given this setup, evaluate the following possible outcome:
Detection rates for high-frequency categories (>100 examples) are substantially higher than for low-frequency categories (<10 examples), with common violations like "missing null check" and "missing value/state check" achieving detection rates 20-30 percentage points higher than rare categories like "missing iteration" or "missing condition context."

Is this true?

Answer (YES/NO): NO